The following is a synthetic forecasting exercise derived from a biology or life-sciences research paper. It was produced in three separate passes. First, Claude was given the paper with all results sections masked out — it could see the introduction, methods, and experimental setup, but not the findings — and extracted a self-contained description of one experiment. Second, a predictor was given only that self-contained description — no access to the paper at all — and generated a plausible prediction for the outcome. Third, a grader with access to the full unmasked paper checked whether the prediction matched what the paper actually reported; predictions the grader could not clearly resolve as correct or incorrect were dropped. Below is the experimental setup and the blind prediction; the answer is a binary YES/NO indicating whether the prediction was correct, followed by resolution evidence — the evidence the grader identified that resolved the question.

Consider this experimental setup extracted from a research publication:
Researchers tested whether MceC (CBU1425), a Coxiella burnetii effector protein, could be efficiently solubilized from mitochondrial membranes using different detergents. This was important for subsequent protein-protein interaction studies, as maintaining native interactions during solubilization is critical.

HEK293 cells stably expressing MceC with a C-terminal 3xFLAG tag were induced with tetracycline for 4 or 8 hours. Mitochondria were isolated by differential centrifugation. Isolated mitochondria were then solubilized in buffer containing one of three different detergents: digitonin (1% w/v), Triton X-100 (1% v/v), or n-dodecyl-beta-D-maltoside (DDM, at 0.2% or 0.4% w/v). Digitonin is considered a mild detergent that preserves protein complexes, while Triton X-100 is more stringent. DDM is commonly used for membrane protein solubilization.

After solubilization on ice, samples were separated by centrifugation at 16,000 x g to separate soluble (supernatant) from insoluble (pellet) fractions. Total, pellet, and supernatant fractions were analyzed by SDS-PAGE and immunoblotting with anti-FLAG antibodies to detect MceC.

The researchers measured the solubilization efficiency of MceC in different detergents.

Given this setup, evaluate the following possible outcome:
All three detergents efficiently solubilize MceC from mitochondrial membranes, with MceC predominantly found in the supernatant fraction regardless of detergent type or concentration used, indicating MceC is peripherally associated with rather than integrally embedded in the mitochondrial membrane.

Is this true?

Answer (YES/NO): NO